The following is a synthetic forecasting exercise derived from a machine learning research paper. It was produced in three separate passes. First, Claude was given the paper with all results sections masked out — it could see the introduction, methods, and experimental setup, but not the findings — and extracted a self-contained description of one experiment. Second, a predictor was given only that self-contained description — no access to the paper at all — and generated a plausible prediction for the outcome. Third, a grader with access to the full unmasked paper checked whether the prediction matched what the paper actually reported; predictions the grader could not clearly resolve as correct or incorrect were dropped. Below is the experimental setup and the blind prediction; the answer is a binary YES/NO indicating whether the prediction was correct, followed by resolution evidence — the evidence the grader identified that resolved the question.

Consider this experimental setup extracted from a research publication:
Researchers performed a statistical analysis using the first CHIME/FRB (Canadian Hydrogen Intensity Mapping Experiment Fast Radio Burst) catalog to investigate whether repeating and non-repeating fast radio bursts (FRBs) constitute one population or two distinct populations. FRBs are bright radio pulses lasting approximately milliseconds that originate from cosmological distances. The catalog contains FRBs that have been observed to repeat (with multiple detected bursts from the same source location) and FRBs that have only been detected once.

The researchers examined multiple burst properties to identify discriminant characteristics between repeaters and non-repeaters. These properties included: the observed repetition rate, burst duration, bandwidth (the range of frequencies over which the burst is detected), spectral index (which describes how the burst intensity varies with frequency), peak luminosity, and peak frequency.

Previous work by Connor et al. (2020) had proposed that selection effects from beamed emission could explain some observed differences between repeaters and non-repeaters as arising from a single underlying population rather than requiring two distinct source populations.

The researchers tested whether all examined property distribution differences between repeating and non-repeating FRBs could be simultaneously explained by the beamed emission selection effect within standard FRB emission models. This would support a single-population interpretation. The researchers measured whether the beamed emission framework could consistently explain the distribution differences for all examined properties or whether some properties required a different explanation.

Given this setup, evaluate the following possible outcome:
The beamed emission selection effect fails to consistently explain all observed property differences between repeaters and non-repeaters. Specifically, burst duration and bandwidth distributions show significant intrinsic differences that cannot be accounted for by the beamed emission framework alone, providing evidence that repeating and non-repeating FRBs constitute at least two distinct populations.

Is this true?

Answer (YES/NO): NO